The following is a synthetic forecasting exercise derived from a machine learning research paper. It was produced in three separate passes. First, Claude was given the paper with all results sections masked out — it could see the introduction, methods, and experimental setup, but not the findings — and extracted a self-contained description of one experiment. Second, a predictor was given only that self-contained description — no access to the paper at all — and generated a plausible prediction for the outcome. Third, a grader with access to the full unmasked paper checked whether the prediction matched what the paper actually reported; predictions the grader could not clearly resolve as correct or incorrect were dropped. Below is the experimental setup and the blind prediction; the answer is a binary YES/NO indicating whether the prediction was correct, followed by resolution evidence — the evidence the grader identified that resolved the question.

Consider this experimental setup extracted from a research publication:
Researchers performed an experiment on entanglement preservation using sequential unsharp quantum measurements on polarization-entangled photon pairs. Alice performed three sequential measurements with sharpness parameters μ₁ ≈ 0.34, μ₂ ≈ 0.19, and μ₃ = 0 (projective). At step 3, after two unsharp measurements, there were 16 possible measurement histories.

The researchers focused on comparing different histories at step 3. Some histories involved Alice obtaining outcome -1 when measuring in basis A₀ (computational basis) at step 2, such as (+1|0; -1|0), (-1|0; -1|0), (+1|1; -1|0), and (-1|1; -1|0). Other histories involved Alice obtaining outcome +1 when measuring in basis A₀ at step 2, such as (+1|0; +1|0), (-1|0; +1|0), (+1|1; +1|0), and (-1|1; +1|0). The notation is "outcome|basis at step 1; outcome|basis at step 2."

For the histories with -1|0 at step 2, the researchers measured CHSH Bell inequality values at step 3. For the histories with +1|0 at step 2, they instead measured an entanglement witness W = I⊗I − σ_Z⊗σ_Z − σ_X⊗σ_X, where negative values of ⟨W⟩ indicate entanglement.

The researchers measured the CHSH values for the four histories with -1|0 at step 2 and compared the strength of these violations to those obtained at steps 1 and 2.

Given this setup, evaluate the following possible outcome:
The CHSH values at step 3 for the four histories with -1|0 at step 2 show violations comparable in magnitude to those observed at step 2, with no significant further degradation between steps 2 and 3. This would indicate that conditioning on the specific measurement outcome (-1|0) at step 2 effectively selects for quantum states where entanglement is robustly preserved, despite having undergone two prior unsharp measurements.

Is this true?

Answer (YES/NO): NO